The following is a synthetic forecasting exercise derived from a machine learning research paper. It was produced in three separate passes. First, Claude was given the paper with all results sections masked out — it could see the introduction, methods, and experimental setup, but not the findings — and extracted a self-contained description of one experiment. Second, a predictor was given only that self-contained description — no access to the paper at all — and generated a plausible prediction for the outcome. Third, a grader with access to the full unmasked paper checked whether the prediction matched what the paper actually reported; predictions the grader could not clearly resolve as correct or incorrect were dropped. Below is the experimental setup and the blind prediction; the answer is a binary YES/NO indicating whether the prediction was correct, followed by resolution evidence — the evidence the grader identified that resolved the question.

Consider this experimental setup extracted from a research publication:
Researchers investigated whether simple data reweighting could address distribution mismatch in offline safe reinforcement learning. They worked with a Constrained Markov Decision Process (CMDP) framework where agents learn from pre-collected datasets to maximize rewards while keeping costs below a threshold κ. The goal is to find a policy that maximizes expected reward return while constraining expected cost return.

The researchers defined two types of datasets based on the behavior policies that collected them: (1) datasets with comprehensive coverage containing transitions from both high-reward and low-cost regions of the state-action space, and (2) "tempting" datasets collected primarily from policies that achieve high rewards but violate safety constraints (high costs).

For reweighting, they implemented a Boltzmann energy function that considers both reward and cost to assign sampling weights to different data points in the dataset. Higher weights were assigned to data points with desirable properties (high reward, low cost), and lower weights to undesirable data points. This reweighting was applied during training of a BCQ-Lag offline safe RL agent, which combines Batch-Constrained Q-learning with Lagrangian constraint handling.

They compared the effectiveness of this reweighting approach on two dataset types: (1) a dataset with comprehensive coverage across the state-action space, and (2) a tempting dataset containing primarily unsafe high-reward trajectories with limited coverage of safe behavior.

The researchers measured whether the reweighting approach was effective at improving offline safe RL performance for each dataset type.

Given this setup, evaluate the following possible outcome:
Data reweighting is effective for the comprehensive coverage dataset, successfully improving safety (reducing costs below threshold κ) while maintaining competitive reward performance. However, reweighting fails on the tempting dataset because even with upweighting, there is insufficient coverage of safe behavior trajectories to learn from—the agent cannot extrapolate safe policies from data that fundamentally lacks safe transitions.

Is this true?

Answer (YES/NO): YES